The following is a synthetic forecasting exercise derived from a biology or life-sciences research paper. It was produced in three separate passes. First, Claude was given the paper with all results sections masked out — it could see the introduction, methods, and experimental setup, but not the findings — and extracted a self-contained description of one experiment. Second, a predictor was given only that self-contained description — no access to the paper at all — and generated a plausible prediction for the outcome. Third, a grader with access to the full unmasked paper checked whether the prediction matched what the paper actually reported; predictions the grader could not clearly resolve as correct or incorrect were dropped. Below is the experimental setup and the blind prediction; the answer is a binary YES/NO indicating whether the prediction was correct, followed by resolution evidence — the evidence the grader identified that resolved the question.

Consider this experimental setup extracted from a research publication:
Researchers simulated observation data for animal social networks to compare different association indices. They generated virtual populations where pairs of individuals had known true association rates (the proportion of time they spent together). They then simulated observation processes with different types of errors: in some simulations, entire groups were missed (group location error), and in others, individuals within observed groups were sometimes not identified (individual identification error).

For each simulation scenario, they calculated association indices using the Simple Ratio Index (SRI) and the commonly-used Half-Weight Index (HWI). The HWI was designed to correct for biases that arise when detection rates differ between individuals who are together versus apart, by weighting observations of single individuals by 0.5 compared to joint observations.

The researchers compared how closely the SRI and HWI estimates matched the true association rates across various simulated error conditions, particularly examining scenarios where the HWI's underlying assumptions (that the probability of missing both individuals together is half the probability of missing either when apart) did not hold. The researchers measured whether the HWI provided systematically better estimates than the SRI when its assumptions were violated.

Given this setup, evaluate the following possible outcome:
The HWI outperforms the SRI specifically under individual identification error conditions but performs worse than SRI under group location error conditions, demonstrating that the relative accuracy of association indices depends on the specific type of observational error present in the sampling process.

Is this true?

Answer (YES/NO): NO